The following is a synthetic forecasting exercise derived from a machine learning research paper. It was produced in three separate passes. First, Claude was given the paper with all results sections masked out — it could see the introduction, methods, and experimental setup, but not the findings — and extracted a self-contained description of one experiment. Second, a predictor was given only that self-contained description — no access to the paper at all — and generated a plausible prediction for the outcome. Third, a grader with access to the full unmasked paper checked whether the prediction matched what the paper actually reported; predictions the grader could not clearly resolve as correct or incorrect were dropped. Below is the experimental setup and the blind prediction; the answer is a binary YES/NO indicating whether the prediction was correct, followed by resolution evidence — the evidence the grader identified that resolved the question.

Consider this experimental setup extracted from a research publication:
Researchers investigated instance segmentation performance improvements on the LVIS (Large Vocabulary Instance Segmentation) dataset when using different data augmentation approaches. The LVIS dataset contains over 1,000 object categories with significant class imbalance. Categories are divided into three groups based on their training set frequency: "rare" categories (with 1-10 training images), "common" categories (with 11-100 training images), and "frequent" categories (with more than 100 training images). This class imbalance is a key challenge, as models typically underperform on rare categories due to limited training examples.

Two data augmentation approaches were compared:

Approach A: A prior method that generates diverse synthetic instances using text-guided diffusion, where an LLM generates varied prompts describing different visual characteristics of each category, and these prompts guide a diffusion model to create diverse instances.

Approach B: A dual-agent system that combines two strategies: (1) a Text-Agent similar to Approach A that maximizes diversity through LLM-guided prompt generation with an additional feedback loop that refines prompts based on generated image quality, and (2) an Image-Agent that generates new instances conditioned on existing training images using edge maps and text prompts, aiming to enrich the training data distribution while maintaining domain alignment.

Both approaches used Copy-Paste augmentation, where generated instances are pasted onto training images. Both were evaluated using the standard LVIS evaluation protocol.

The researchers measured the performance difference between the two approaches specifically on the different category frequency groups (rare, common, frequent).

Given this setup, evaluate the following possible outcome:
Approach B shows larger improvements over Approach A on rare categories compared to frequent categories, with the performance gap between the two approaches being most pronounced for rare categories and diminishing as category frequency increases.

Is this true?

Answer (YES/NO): NO